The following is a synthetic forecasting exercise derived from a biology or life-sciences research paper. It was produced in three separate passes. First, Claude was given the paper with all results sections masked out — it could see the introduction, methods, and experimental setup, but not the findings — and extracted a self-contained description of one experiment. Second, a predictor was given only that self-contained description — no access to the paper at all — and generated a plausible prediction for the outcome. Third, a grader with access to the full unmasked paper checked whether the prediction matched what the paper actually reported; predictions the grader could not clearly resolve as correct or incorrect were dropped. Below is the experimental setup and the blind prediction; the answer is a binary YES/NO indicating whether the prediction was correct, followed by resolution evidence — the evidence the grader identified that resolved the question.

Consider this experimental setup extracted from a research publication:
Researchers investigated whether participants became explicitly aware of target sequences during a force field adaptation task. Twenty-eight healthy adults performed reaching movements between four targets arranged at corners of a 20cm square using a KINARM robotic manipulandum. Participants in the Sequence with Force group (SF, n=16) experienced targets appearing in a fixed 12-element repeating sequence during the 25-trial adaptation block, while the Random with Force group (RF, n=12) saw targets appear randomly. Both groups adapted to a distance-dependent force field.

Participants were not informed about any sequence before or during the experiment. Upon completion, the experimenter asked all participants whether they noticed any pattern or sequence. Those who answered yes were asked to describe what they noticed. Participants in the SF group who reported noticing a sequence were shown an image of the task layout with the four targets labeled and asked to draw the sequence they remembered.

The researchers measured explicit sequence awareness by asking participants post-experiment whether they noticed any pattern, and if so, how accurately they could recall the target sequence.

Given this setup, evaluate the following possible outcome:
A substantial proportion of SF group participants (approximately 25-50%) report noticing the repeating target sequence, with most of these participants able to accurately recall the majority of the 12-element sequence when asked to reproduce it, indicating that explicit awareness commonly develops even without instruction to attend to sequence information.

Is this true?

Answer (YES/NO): NO